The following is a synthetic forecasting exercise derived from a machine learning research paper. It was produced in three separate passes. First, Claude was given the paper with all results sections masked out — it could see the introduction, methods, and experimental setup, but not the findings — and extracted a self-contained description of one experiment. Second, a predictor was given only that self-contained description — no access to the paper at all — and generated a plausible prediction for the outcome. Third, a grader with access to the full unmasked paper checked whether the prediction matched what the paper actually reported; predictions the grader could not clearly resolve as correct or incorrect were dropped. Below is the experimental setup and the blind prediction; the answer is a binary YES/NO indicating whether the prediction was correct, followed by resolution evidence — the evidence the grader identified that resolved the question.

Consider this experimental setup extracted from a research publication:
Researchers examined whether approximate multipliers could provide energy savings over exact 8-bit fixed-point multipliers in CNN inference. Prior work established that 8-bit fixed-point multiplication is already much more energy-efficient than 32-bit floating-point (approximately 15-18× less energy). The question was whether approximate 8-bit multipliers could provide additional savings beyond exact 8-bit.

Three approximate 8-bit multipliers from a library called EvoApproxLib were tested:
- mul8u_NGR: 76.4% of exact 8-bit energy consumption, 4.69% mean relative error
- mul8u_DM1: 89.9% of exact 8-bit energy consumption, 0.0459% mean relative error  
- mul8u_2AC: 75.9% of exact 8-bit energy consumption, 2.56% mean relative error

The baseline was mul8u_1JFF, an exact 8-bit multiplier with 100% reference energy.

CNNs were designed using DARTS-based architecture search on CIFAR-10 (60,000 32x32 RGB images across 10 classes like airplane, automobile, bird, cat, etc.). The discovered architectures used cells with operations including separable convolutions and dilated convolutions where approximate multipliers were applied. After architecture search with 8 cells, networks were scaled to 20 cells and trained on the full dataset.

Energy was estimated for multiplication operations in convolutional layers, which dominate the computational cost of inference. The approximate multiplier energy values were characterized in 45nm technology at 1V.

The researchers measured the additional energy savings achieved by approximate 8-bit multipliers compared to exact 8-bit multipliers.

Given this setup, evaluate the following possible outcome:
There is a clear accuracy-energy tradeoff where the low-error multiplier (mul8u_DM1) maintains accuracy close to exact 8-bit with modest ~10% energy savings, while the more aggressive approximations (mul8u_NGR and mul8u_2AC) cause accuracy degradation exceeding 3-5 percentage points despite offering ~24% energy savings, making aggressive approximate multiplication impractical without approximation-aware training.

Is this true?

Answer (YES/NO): NO